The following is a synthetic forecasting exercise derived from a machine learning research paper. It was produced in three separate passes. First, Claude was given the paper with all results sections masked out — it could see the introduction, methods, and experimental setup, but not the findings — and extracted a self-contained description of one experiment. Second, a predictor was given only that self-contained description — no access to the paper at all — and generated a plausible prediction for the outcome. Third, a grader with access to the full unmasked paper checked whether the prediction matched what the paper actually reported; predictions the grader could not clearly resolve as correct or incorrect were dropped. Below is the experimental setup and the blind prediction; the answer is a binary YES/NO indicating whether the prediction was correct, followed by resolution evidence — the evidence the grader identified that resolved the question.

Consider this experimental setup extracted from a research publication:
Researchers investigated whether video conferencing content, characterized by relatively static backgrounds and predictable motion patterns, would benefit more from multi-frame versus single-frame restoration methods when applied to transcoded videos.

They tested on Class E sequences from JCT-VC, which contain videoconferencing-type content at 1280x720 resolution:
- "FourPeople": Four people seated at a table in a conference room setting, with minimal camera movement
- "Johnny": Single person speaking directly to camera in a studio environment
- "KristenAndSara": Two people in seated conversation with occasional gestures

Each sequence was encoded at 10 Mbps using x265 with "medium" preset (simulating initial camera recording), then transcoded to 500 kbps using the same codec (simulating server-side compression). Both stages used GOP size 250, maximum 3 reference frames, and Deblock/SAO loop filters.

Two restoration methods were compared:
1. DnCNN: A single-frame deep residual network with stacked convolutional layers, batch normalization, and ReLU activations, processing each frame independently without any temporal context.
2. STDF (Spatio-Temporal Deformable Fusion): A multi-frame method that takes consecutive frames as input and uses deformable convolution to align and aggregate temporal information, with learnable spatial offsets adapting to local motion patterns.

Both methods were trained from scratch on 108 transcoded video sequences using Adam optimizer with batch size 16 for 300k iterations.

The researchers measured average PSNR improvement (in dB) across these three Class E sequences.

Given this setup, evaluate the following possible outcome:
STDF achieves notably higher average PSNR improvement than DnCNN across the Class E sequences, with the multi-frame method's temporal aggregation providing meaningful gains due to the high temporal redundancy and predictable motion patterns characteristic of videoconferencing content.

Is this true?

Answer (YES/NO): YES